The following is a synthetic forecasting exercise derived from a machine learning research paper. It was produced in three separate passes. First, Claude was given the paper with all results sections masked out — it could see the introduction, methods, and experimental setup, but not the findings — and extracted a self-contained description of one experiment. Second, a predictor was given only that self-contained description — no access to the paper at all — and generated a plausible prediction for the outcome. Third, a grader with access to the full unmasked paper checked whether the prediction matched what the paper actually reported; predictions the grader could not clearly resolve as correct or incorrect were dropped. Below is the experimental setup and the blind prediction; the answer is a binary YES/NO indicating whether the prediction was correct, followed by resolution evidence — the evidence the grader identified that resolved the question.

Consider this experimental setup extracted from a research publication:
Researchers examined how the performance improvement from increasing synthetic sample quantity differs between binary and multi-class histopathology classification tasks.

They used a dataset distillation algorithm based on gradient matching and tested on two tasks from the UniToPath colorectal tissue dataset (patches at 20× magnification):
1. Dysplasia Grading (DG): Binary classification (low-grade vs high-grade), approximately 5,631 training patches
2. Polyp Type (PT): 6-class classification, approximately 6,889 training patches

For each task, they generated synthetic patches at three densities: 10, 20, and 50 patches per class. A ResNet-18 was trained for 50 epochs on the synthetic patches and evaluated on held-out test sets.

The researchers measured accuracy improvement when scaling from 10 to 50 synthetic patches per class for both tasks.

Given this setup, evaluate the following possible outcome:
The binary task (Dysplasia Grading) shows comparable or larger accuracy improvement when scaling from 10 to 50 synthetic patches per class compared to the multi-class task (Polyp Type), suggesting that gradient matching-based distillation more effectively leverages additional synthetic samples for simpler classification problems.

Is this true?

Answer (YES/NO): YES